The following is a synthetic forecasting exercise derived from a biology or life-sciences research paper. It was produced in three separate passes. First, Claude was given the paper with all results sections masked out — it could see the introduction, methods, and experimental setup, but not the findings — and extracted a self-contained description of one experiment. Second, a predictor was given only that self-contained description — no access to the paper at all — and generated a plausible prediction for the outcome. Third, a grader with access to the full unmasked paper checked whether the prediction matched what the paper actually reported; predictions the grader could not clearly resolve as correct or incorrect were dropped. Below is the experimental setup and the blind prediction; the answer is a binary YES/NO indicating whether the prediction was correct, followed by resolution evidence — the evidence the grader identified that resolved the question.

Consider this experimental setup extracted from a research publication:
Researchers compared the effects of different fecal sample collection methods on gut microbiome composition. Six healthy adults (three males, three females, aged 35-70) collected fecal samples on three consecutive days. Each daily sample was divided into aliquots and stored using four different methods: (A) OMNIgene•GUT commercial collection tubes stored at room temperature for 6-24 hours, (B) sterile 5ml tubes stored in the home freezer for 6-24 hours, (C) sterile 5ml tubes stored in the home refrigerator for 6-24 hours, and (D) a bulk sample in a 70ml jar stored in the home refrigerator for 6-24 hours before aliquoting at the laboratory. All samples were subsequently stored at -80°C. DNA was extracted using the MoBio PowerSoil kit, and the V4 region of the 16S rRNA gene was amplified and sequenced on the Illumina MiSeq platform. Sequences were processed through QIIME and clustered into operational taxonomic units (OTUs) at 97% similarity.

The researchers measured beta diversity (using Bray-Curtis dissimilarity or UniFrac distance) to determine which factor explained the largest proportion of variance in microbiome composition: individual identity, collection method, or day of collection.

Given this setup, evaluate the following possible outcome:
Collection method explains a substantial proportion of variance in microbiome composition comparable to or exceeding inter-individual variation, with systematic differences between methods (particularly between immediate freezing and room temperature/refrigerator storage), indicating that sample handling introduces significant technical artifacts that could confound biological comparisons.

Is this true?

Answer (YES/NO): NO